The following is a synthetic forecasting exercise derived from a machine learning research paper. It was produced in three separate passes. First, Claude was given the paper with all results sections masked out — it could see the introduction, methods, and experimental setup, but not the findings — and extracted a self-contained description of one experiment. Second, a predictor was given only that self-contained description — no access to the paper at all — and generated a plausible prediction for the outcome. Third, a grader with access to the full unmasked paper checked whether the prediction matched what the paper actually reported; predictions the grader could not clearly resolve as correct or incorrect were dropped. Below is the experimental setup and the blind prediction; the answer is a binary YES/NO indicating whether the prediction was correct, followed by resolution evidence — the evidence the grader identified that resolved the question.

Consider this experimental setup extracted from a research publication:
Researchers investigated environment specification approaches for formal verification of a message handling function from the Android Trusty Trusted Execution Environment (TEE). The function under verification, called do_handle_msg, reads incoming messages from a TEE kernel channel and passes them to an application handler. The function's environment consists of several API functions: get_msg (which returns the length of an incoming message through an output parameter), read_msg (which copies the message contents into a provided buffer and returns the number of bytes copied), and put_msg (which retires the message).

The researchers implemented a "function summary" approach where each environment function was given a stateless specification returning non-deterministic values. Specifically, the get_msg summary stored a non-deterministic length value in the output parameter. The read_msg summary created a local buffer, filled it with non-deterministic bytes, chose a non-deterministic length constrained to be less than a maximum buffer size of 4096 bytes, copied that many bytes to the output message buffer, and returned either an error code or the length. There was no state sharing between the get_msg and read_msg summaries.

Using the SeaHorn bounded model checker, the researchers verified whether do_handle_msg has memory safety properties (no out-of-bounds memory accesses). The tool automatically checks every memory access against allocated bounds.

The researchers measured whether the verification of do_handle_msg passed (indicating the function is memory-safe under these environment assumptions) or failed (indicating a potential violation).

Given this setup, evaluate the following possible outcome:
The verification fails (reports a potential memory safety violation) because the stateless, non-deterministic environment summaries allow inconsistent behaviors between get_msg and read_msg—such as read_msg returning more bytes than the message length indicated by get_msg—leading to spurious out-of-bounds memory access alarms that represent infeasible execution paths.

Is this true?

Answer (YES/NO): YES